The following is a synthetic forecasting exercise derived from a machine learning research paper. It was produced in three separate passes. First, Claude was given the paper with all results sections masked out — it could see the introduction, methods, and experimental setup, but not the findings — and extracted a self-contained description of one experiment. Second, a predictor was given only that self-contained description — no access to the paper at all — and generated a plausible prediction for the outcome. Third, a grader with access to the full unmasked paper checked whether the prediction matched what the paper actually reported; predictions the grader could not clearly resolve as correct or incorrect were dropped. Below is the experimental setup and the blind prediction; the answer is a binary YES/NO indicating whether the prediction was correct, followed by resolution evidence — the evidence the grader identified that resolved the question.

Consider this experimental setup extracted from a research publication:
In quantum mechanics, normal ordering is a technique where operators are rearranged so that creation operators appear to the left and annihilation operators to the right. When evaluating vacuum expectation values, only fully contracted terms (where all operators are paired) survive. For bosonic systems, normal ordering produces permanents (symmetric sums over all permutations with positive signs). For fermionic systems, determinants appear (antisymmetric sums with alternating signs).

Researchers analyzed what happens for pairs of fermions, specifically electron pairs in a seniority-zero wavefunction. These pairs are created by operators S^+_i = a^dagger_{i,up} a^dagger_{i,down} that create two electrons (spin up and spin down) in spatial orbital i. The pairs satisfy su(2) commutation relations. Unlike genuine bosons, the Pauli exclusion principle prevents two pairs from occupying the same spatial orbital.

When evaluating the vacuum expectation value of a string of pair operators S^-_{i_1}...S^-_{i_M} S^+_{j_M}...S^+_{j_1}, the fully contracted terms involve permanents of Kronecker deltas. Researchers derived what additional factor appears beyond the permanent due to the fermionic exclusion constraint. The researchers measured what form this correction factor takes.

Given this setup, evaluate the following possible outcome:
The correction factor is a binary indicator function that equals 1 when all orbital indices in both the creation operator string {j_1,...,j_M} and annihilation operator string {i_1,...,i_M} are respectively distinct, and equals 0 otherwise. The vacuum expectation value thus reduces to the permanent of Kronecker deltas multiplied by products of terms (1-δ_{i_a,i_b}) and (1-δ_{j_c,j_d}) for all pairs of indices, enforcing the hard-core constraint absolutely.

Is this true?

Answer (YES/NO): NO